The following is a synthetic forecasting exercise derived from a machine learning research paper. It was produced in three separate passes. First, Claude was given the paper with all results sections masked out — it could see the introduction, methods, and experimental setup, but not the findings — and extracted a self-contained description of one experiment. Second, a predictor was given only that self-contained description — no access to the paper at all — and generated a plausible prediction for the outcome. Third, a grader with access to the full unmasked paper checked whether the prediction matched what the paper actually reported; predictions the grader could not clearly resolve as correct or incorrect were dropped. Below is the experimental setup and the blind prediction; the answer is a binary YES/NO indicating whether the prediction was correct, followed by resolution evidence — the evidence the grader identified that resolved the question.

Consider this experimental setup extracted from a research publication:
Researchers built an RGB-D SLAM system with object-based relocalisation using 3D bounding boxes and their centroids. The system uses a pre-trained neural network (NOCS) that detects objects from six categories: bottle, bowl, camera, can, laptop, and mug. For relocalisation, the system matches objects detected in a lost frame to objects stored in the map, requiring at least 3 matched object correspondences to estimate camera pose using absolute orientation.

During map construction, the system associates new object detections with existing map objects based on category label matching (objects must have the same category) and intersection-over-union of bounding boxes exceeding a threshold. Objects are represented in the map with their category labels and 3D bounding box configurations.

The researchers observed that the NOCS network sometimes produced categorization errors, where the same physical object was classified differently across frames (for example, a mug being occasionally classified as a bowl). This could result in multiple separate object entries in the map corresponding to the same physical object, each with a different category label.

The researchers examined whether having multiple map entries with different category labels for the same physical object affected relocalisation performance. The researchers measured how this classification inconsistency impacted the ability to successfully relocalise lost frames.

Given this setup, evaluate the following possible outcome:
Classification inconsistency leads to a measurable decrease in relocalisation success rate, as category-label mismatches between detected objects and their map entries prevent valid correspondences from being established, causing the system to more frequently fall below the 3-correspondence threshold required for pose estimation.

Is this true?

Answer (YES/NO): NO